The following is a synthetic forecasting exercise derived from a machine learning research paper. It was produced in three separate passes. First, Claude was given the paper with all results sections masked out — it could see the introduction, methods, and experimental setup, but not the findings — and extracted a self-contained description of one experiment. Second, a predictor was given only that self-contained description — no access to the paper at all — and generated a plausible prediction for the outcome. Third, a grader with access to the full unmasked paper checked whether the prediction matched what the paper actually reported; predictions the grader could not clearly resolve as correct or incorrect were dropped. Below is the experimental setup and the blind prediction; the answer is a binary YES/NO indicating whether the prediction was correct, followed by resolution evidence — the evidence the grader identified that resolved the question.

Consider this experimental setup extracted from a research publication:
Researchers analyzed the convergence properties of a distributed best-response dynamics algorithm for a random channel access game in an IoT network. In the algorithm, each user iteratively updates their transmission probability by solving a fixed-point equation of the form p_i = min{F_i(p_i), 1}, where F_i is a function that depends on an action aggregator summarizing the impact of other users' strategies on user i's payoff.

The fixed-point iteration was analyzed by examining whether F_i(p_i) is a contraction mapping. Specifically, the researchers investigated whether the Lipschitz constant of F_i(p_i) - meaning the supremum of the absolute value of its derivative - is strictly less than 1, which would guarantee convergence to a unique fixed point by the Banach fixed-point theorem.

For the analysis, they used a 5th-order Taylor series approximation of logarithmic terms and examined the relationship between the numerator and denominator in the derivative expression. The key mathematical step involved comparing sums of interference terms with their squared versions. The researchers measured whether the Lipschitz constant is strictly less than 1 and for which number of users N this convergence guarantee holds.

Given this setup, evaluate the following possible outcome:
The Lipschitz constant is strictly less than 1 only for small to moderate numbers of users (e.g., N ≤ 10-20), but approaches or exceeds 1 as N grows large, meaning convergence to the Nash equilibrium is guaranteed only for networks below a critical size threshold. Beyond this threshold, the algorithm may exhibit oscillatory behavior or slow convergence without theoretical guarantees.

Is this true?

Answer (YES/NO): NO